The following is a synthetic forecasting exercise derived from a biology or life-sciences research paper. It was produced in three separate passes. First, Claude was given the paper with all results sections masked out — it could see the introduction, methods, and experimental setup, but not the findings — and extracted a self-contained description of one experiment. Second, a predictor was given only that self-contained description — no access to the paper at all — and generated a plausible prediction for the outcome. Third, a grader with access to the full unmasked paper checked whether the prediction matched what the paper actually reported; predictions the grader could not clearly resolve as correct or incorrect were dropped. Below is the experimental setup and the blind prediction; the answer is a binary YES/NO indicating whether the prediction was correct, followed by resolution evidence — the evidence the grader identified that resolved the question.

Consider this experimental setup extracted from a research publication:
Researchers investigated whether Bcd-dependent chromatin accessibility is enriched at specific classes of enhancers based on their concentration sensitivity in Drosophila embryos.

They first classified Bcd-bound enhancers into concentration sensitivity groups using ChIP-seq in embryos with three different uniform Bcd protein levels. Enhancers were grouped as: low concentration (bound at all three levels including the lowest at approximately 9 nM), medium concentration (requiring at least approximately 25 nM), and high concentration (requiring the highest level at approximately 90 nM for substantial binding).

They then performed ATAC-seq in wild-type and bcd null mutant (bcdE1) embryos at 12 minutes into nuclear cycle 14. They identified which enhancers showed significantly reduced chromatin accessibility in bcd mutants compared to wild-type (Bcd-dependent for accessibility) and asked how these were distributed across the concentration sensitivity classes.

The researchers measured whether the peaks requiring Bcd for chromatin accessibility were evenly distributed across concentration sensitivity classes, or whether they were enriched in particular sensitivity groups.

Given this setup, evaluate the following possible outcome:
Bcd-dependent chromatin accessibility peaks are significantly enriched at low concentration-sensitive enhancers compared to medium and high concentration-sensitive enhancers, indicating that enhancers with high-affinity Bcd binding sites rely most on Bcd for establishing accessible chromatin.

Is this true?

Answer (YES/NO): NO